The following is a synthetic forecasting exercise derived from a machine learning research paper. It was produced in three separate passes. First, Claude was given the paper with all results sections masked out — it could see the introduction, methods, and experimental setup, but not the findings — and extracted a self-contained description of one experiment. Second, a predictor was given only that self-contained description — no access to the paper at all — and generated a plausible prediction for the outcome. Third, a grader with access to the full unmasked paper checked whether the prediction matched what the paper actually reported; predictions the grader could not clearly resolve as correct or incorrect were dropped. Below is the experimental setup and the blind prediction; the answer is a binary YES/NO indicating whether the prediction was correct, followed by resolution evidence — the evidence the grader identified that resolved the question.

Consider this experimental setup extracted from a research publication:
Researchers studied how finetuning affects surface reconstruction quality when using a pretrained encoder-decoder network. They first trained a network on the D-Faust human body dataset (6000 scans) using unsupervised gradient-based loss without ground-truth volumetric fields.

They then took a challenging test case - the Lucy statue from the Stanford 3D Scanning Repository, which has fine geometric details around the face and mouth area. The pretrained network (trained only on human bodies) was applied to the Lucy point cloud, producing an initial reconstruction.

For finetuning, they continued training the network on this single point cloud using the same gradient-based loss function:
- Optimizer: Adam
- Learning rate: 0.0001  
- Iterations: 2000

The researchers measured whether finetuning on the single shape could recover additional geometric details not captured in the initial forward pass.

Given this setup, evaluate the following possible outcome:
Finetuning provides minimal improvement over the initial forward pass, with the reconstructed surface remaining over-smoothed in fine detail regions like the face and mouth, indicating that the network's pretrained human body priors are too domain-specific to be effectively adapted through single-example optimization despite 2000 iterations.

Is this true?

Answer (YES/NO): NO